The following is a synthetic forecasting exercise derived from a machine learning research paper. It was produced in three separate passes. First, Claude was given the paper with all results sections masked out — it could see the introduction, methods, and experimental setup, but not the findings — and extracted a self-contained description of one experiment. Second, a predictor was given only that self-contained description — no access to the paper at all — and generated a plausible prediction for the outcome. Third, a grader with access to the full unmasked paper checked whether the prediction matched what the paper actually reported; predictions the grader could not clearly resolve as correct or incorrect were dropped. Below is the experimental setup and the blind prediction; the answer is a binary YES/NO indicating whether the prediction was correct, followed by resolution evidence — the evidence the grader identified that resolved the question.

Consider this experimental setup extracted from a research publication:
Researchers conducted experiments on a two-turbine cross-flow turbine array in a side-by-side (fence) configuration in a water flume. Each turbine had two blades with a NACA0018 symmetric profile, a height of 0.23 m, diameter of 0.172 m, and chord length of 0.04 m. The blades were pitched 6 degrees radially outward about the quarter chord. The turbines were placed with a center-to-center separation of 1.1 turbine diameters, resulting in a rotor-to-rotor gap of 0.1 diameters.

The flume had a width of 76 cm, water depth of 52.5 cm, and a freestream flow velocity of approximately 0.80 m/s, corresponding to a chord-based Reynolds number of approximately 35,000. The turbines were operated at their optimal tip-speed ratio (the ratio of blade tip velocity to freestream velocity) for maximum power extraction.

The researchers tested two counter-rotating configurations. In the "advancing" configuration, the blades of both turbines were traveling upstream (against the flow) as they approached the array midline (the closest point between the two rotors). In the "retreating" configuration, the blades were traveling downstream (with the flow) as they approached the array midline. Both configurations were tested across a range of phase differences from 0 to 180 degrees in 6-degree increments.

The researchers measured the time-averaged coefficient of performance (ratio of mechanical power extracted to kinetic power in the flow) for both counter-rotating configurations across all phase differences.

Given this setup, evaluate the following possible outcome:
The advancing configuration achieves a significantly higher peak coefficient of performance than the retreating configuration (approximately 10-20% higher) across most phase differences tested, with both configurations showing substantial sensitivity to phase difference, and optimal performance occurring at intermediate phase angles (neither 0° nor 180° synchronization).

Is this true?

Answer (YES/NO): NO